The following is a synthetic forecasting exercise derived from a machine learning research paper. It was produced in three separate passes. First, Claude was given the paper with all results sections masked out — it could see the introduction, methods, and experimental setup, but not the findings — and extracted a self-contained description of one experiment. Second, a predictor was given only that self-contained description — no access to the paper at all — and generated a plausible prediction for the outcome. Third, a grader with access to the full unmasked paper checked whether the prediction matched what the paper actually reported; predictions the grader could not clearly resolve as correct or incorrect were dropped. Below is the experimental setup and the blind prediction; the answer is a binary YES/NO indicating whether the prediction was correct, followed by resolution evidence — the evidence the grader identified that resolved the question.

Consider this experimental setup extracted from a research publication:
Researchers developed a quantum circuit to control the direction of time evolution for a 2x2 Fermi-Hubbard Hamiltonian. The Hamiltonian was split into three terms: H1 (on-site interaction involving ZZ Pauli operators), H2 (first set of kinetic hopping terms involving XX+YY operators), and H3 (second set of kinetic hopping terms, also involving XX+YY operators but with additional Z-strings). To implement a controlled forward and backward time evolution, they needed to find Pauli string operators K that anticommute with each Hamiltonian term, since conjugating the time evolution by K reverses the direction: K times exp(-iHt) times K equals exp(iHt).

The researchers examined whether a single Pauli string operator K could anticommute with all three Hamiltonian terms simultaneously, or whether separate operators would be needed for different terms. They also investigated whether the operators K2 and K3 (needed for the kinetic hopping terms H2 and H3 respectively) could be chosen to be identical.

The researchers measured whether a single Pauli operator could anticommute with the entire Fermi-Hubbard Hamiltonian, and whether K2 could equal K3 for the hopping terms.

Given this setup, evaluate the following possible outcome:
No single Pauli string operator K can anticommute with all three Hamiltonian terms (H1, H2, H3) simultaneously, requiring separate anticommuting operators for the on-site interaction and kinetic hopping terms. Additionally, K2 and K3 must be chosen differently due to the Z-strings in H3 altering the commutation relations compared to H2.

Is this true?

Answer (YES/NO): NO